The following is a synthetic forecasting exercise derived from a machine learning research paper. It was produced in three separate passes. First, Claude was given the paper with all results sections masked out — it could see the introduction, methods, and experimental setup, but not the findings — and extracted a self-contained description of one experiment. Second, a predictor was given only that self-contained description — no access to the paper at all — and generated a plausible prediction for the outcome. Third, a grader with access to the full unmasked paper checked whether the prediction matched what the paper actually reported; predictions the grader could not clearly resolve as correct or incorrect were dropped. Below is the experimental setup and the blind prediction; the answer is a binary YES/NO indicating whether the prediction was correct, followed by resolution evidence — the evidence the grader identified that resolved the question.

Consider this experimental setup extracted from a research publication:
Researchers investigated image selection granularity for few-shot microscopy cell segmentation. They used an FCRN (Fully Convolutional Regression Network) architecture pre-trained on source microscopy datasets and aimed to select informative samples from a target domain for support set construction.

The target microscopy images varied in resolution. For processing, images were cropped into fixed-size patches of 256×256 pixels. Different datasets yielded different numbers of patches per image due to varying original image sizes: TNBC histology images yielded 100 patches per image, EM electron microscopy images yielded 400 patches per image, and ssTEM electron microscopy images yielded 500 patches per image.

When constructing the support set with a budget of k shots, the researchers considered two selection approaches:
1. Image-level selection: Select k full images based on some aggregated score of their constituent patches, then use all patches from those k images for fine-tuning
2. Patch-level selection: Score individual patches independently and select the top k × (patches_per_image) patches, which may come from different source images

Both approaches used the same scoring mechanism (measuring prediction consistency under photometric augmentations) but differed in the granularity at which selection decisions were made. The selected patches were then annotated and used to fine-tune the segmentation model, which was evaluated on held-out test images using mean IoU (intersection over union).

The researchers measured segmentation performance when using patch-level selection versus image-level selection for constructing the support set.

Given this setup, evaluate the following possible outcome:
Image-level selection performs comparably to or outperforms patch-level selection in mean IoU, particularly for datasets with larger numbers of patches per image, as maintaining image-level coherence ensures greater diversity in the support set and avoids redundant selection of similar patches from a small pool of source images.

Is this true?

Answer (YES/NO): NO